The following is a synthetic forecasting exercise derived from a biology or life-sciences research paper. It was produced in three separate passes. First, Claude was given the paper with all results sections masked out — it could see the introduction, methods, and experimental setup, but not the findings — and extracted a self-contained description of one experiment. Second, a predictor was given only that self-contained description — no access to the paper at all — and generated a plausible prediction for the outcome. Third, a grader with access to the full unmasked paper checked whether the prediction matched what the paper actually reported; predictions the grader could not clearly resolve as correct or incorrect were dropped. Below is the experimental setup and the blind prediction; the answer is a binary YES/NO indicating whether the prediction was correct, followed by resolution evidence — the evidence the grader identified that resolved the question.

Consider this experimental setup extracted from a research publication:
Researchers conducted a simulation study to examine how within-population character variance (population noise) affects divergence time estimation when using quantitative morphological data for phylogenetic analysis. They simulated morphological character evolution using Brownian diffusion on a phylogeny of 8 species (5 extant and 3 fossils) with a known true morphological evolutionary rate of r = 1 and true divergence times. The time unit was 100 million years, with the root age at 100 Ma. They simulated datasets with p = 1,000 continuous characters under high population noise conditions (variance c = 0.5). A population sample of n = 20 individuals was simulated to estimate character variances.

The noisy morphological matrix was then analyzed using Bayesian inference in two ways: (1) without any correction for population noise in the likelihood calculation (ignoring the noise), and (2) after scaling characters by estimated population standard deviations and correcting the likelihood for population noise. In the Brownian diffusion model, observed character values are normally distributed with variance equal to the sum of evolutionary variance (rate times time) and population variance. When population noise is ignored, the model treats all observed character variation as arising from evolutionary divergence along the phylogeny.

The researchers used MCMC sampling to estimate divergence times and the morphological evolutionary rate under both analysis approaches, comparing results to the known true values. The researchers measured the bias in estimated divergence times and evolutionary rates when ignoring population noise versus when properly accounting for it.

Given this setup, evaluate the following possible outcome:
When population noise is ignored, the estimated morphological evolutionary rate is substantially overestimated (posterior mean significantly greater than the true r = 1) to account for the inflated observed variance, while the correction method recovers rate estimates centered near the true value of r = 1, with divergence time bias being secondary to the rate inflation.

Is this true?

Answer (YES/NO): NO